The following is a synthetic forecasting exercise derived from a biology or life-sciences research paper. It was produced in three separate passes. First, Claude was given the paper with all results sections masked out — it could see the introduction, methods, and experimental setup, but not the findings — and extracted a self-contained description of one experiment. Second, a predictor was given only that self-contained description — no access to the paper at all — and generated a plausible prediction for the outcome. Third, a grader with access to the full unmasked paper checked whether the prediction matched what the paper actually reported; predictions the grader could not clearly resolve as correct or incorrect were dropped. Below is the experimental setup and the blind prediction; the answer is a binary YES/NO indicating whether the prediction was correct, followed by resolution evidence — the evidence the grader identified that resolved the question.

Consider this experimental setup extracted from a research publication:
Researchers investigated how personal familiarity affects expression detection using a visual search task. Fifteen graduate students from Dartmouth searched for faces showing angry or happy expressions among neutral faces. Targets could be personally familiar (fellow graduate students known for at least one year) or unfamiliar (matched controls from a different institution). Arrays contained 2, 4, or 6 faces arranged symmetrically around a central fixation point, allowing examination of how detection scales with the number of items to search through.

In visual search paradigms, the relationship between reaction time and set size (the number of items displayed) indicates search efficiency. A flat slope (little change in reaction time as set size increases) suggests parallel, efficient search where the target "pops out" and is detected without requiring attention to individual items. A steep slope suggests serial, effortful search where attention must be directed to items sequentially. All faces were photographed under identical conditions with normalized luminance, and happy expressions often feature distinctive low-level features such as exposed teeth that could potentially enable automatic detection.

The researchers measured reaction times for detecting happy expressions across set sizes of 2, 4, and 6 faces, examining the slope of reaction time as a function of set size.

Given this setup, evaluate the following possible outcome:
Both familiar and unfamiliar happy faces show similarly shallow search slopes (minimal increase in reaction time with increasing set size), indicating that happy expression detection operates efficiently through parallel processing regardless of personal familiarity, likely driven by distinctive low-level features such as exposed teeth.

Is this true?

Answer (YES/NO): NO